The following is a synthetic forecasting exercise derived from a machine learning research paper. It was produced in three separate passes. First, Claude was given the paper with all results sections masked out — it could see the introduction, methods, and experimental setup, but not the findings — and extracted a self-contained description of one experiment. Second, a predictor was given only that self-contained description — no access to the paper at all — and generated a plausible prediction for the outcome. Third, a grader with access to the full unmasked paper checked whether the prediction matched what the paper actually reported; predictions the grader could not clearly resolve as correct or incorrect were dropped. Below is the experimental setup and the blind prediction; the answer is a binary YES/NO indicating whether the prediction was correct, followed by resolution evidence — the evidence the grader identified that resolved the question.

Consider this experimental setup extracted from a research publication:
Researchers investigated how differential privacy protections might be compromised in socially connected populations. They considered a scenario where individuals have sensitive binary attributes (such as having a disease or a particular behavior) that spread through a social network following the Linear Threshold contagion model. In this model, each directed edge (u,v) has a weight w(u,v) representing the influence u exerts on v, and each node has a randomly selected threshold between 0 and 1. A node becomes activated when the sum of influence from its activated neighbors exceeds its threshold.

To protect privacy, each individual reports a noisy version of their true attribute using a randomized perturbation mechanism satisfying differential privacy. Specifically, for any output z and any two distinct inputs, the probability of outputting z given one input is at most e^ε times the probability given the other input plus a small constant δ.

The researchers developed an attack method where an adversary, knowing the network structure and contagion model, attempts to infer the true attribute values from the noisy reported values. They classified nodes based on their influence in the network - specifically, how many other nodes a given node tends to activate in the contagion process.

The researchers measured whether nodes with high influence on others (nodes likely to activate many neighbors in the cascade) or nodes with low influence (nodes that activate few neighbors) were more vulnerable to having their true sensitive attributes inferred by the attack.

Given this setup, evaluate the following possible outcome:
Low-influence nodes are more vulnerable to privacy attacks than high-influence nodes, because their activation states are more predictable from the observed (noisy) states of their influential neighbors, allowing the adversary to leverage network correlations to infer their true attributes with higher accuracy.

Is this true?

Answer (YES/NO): NO